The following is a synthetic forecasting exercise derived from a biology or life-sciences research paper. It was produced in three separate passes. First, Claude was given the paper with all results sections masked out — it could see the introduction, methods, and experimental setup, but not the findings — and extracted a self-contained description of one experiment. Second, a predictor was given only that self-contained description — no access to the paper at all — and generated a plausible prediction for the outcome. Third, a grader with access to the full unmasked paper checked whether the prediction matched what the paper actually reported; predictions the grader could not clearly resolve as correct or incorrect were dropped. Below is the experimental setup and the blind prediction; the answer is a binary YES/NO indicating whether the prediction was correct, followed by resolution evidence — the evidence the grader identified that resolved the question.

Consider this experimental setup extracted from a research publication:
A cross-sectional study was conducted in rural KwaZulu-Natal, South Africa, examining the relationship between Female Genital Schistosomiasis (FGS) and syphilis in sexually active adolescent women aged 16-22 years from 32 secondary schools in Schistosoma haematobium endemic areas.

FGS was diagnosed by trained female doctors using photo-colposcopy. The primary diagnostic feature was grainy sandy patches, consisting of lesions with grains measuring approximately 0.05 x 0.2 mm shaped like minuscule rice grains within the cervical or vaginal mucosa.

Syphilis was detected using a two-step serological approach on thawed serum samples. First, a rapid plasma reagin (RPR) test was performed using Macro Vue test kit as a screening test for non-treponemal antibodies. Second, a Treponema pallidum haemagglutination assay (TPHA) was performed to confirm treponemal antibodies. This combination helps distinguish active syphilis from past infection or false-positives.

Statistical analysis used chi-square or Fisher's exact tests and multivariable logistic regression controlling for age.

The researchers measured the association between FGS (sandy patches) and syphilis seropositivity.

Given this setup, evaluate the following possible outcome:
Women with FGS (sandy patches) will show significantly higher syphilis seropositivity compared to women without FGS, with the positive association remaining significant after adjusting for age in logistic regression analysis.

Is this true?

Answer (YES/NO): NO